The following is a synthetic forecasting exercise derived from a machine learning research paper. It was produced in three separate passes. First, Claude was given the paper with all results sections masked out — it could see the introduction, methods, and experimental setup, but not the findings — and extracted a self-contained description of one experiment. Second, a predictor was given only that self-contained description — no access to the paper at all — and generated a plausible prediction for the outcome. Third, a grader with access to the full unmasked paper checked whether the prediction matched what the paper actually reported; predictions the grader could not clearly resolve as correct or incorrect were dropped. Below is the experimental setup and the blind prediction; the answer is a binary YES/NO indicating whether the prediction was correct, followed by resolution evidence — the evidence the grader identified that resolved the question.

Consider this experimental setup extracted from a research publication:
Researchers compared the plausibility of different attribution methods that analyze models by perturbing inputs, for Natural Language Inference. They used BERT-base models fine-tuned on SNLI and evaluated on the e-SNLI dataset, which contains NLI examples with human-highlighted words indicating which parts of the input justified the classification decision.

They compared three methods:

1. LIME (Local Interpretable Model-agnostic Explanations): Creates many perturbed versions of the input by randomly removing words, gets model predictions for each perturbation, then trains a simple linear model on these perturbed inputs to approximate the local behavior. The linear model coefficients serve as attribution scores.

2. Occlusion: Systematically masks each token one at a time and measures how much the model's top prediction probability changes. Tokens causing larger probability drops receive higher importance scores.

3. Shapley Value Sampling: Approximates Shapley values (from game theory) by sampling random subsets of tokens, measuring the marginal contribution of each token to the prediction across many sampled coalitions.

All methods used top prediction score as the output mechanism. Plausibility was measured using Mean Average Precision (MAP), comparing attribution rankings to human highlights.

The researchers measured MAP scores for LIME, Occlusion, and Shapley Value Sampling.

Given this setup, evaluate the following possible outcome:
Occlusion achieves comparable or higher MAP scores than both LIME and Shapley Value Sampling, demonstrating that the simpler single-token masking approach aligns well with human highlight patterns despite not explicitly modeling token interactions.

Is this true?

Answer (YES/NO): YES